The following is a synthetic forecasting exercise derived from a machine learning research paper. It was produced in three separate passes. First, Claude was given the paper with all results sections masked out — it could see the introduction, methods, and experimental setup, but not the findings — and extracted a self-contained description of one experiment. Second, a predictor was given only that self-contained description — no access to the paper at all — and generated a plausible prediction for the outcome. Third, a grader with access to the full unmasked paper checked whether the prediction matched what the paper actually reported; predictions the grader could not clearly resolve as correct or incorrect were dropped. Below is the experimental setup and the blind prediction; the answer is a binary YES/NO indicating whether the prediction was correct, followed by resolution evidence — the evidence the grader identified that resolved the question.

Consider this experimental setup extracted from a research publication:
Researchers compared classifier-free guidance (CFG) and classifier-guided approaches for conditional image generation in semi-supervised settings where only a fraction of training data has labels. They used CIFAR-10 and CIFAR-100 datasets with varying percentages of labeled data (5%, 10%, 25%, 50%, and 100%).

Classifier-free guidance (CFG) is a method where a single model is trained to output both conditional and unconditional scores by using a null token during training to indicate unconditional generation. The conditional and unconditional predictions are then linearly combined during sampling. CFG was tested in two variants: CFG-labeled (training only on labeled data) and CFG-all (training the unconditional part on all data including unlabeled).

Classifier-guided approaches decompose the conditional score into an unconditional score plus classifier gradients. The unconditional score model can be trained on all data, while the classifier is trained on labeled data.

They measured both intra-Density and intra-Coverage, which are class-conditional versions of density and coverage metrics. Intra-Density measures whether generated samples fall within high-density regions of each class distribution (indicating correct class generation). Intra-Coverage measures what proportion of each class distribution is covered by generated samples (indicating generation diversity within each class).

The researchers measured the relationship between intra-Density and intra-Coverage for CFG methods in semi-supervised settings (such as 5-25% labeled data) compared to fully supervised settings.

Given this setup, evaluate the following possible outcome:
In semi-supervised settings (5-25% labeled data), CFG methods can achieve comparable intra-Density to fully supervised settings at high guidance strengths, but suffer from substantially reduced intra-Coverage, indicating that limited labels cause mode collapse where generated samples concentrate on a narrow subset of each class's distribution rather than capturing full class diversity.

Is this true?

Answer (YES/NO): YES